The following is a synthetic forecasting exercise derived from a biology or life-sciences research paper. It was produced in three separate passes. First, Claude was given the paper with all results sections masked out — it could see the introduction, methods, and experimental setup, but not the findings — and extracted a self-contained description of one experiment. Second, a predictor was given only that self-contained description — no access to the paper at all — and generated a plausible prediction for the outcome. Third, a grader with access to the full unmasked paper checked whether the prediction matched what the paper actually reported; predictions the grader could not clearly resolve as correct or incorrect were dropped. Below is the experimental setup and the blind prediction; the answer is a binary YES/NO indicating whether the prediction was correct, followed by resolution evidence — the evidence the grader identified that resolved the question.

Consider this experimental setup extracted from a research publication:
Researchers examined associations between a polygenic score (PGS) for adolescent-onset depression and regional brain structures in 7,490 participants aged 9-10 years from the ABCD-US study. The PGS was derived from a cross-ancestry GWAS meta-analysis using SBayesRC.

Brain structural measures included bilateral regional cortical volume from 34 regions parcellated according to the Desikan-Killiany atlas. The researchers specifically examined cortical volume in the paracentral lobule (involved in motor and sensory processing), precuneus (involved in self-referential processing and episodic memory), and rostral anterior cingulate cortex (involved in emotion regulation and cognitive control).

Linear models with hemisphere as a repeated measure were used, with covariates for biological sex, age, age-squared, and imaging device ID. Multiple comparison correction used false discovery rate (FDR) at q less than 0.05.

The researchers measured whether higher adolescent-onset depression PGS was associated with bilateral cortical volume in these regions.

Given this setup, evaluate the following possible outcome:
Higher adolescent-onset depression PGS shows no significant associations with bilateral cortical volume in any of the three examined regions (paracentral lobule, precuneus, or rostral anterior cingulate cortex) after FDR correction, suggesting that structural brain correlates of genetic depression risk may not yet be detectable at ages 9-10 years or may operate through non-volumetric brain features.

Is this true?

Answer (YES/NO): NO